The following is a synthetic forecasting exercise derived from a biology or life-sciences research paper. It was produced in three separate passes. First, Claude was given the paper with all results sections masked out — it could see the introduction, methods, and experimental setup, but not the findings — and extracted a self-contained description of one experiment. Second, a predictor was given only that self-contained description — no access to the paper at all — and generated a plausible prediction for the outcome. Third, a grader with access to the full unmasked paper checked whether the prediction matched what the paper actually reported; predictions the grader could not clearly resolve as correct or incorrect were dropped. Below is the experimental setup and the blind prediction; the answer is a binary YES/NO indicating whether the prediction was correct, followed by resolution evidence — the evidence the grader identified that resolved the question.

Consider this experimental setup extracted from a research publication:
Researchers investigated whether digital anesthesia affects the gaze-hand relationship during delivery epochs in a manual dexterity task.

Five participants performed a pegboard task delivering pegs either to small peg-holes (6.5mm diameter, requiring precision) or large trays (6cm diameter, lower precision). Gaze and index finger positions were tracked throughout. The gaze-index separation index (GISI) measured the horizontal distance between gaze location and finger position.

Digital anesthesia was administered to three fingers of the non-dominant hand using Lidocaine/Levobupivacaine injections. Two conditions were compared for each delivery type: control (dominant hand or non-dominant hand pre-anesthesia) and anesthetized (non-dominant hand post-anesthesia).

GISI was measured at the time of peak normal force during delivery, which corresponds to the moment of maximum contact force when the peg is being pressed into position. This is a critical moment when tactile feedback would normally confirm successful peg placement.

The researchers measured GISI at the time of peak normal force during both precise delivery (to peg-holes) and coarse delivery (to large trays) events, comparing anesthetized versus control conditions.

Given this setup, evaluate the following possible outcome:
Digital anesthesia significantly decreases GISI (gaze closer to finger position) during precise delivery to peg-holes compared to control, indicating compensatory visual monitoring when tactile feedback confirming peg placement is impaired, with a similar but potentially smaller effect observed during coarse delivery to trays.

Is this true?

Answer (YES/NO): NO